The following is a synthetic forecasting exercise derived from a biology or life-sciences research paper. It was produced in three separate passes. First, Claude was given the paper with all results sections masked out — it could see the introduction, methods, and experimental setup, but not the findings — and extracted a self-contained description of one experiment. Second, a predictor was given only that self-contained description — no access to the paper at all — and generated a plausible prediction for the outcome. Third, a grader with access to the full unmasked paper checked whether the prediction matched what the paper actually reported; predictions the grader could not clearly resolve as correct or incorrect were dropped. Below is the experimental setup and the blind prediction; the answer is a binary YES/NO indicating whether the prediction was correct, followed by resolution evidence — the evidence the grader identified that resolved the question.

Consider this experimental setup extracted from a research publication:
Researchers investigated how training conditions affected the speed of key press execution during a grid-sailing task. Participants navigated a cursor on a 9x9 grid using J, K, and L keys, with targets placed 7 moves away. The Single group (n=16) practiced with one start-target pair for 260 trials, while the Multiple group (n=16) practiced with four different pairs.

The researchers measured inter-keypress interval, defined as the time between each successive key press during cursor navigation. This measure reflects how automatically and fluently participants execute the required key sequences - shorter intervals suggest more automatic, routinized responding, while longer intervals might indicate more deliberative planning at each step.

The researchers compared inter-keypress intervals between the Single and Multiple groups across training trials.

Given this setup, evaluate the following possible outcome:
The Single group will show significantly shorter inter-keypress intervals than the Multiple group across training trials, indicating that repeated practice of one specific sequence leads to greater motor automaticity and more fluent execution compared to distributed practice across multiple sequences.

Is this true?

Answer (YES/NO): NO